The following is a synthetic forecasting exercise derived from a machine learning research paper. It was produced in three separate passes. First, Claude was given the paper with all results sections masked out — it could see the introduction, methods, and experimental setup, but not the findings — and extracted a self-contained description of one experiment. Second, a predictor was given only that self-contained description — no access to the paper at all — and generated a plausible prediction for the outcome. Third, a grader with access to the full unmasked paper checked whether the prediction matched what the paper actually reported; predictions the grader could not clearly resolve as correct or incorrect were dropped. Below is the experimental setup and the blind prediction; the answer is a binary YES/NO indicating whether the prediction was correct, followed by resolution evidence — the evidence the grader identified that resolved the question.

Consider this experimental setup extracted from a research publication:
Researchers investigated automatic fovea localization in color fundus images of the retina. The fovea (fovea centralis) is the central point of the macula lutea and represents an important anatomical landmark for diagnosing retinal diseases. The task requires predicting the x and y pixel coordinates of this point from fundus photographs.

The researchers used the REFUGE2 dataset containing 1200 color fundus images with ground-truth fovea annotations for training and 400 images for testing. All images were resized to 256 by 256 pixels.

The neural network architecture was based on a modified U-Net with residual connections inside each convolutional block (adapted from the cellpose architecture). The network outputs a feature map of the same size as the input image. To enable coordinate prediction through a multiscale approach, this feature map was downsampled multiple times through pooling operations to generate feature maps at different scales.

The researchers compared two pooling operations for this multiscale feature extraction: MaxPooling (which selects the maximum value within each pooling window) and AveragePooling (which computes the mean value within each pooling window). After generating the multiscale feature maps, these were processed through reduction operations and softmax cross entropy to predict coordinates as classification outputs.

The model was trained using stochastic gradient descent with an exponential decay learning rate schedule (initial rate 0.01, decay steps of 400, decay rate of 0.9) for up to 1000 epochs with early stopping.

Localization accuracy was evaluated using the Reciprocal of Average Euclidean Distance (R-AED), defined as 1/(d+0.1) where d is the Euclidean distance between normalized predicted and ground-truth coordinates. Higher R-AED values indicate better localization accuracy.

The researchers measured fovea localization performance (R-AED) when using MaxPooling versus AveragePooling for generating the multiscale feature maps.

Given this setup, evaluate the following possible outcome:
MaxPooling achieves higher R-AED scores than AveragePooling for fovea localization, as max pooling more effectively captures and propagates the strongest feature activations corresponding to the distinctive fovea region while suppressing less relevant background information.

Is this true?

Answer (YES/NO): YES